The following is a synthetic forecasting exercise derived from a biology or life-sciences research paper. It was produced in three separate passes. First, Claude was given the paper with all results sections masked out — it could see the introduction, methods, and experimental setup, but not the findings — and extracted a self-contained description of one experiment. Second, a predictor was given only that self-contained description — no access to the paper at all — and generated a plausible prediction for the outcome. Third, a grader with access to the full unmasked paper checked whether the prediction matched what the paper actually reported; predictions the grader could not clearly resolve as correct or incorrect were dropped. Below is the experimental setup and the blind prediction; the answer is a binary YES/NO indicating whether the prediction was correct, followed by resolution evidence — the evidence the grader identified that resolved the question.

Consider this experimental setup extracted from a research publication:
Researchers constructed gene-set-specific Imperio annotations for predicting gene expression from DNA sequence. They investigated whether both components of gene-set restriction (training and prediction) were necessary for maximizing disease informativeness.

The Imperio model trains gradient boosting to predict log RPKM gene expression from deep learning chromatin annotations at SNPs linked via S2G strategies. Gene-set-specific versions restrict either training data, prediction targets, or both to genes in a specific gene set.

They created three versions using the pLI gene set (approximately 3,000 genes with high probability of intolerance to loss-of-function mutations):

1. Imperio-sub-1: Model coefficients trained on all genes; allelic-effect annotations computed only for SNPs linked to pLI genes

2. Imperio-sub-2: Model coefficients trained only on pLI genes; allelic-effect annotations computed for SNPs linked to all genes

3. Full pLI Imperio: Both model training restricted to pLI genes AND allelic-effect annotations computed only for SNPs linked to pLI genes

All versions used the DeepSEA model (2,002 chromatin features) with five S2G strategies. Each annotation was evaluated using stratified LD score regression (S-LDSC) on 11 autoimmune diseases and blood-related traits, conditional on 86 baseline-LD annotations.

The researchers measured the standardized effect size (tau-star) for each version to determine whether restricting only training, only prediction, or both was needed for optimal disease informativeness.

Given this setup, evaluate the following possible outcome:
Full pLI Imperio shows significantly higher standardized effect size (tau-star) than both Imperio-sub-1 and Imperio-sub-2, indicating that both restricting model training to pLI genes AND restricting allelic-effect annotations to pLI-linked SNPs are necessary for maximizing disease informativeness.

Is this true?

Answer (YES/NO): NO